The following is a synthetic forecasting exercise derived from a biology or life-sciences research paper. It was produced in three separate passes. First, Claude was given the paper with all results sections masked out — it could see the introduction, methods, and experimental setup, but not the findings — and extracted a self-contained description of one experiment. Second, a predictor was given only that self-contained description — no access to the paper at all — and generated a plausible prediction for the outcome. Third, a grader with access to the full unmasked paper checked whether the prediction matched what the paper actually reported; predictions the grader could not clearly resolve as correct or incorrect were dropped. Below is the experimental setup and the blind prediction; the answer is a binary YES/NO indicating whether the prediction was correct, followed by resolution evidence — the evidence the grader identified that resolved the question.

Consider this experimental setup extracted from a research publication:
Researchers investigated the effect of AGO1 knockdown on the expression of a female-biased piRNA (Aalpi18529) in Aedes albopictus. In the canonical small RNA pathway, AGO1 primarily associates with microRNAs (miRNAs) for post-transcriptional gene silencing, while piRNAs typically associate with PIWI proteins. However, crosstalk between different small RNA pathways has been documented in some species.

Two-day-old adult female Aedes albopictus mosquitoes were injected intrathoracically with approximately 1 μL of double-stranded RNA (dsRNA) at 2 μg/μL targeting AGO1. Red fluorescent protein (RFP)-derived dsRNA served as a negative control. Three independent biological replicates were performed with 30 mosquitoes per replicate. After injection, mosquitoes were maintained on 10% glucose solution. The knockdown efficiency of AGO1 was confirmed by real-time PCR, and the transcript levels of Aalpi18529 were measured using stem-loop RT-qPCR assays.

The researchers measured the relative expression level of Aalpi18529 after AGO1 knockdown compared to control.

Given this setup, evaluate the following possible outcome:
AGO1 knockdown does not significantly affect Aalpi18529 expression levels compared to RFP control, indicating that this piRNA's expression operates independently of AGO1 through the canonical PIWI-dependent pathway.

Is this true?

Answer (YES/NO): NO